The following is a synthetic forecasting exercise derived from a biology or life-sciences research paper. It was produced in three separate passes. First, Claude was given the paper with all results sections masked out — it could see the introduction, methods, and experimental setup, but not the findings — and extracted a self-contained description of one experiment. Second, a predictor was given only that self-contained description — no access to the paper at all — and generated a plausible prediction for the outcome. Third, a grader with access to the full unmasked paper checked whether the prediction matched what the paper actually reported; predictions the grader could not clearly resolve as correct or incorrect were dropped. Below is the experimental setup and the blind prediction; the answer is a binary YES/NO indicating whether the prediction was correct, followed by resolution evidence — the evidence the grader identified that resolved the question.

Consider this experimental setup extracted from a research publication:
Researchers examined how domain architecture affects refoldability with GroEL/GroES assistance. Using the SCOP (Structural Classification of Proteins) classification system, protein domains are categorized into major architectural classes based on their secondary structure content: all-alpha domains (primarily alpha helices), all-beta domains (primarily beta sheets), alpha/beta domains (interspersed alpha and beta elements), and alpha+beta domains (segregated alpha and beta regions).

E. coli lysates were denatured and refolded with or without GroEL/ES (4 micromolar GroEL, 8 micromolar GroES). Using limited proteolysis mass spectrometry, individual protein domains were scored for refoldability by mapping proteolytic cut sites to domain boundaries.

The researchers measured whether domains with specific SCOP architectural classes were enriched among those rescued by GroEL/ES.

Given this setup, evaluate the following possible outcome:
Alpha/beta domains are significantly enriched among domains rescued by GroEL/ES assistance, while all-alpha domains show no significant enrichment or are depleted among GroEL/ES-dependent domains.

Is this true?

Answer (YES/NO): YES